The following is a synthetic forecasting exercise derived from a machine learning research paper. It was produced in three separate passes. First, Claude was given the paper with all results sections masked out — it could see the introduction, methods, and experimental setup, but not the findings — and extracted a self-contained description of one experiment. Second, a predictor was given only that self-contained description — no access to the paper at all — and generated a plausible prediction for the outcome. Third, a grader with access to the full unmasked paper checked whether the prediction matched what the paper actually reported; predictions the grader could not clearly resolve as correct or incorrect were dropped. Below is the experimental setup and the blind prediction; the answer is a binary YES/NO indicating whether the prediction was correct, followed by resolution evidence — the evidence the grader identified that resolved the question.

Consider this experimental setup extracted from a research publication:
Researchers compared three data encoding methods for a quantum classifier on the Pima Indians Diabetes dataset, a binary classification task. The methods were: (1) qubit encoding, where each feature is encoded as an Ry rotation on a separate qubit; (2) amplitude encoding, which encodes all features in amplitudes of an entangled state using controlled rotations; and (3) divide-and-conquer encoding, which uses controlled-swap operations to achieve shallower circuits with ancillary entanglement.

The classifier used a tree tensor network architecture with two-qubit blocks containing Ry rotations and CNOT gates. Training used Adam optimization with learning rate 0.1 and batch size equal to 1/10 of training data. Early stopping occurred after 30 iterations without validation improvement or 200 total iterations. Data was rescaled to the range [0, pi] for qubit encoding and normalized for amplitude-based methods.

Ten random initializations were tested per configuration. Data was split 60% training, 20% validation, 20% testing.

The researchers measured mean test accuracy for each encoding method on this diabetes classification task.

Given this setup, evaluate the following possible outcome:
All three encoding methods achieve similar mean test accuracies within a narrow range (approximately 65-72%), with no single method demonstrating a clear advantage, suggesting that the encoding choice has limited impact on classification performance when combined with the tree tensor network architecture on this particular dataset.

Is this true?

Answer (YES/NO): NO